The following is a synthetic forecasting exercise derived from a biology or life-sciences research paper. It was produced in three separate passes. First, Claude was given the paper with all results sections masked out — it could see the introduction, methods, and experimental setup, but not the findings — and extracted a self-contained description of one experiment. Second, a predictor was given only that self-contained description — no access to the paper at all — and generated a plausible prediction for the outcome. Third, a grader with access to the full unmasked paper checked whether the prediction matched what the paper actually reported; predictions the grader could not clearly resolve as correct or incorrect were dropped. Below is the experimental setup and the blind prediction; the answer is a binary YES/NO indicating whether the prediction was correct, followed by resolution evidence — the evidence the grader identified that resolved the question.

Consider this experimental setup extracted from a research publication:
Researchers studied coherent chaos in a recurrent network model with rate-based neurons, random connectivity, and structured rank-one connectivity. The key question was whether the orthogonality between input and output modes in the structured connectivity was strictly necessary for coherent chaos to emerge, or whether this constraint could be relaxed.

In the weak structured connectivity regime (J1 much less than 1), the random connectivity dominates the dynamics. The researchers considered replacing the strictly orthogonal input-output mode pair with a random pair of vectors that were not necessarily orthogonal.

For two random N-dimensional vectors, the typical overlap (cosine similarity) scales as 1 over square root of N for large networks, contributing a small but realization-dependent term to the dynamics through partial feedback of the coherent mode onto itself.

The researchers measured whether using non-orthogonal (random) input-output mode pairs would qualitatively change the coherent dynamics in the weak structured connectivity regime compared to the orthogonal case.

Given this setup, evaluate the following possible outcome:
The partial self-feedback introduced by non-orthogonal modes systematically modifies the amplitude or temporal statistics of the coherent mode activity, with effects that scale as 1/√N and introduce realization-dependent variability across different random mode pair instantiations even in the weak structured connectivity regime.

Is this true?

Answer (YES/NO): NO